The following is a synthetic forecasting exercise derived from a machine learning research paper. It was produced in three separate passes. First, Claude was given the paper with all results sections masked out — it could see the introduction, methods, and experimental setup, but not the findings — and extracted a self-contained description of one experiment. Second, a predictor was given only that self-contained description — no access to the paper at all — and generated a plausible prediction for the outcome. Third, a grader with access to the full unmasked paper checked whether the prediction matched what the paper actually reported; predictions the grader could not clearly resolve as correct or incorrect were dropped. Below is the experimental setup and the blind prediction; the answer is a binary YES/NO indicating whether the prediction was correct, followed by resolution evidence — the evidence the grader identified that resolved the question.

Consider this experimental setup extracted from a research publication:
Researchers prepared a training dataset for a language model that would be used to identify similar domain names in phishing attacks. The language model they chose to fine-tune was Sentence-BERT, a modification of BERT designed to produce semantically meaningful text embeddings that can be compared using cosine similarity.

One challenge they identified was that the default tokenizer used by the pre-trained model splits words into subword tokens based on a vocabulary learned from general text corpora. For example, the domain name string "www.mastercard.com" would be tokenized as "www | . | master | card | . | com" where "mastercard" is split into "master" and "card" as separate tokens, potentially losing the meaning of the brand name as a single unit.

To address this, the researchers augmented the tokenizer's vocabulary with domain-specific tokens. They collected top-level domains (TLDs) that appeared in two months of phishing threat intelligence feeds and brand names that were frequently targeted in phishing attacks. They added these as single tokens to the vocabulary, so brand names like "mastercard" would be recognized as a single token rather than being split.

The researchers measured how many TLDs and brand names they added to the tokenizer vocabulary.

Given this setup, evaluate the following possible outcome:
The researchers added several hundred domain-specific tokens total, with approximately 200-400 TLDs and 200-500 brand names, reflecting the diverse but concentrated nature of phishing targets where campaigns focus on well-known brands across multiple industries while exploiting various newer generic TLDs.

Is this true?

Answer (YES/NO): NO